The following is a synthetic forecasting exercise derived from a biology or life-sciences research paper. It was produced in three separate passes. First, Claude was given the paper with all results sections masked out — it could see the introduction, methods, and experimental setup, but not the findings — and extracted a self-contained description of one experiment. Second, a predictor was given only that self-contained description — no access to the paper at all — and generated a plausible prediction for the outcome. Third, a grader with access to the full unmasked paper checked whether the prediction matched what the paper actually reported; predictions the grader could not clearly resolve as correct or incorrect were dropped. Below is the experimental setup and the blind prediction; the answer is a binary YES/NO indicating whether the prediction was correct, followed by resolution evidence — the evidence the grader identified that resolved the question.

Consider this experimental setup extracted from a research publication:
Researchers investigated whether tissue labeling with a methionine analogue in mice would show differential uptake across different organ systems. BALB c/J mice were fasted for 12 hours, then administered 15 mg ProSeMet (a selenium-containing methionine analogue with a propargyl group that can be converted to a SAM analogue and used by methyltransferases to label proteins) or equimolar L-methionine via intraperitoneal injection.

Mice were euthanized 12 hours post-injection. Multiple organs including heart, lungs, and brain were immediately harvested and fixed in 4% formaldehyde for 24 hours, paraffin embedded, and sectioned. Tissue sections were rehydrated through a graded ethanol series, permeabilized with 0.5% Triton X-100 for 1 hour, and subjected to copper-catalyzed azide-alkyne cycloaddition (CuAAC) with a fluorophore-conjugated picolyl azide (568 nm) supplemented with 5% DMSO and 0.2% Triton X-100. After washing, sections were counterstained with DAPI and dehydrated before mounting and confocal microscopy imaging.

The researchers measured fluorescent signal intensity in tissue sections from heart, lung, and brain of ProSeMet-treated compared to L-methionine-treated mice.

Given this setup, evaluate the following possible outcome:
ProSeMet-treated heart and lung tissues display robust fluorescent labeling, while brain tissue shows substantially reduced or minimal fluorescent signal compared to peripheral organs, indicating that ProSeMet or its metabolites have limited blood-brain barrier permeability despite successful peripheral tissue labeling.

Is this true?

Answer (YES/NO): NO